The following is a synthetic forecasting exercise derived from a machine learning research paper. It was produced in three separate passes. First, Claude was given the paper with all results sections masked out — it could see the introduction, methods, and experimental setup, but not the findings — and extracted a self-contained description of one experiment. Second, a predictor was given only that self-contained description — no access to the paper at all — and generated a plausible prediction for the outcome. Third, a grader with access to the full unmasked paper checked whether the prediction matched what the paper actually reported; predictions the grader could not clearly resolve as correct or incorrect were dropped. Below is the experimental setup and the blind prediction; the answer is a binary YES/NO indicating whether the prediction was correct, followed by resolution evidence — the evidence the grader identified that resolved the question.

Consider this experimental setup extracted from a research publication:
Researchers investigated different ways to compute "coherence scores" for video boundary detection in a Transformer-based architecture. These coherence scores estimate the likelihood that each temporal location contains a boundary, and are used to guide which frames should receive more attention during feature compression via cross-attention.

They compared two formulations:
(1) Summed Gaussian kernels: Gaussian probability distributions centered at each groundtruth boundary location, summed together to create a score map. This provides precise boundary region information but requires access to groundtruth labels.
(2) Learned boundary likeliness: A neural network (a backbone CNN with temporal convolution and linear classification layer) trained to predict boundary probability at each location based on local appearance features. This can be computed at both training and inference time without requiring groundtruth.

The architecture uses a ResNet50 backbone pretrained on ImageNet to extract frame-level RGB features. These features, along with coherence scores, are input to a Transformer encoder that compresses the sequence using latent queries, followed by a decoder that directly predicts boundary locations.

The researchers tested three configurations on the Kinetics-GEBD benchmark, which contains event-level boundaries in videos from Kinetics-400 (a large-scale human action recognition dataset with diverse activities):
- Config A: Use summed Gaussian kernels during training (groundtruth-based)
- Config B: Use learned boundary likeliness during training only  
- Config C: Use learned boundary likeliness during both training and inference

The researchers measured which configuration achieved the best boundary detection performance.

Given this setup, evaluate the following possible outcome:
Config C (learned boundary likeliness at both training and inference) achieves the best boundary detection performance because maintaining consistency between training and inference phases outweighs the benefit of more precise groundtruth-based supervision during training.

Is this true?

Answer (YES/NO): YES